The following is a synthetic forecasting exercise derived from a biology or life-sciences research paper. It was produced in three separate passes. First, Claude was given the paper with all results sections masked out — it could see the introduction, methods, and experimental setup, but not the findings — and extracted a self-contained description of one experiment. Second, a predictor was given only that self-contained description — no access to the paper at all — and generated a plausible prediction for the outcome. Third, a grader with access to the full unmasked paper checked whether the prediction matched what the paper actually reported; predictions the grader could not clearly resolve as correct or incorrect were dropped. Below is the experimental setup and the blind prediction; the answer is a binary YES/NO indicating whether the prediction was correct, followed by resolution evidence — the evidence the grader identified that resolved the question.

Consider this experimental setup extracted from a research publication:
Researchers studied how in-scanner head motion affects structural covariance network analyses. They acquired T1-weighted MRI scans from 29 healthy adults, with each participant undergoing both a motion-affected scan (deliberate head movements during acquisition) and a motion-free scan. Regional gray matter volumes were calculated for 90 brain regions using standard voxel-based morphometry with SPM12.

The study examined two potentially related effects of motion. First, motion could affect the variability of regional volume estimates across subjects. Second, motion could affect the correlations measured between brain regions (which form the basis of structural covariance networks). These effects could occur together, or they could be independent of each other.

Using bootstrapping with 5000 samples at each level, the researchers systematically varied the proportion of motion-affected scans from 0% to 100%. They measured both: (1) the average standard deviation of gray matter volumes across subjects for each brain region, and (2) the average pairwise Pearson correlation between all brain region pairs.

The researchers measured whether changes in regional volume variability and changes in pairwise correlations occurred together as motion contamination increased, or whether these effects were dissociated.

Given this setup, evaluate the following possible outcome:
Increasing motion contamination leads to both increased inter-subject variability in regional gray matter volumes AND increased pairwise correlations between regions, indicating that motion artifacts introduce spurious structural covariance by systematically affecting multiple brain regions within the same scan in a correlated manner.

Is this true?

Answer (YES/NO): YES